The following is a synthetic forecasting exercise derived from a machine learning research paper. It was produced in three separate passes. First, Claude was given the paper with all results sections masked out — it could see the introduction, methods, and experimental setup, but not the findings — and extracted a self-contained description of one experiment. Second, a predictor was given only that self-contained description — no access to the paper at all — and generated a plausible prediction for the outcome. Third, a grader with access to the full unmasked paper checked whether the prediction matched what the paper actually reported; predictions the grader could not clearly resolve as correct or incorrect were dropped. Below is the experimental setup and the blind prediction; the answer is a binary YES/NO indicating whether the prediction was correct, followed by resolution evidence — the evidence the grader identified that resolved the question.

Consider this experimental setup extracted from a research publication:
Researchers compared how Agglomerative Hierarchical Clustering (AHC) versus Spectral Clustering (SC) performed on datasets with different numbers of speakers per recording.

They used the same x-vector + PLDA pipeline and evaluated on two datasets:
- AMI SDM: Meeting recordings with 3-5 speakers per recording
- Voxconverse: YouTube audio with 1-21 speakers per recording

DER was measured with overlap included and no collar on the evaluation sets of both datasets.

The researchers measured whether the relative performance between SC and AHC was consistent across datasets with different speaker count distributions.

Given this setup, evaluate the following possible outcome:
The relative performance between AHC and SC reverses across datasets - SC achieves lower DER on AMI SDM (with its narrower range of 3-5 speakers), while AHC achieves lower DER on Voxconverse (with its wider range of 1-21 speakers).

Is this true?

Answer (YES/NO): YES